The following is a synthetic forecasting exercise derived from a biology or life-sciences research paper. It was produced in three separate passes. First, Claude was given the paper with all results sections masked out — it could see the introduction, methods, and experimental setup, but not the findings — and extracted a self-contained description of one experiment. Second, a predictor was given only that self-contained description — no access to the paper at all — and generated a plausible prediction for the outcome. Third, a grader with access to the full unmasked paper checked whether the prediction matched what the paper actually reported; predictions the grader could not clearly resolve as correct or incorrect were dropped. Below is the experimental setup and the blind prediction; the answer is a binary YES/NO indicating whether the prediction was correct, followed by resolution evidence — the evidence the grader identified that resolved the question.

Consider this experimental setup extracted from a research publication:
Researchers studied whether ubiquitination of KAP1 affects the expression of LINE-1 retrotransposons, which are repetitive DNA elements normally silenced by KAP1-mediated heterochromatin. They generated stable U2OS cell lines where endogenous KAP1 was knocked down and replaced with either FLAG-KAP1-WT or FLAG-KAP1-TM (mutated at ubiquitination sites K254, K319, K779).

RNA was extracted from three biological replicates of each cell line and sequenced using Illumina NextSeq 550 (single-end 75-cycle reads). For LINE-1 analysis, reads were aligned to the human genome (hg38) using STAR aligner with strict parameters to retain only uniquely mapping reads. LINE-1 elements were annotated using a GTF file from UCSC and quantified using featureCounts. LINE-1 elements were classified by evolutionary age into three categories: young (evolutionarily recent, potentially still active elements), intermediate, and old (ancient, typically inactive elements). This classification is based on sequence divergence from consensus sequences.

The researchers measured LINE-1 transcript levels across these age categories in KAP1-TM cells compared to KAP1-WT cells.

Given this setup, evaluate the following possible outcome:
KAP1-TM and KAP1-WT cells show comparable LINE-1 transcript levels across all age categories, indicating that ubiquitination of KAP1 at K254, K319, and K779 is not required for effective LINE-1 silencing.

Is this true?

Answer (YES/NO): NO